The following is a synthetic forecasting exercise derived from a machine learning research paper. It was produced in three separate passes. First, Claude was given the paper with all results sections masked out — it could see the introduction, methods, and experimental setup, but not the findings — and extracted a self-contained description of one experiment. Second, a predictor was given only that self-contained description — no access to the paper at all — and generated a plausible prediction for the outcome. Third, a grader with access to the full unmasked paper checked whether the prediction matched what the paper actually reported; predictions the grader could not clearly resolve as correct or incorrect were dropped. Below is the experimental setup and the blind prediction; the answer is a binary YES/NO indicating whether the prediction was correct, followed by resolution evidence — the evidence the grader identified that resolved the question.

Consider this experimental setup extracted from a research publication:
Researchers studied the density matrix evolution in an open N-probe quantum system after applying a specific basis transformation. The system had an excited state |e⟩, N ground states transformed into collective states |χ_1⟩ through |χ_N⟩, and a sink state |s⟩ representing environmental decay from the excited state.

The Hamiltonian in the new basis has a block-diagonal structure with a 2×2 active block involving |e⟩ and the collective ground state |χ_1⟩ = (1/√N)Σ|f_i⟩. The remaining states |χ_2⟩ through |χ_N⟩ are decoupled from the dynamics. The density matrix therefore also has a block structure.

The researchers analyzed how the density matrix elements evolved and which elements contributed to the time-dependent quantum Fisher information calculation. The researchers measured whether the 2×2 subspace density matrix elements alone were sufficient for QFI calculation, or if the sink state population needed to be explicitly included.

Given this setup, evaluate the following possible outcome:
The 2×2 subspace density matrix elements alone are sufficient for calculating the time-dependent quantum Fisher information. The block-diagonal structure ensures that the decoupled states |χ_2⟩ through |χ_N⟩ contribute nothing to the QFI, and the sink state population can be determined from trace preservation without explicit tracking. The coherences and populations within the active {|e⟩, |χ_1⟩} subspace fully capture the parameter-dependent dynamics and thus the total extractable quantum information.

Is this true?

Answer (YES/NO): NO